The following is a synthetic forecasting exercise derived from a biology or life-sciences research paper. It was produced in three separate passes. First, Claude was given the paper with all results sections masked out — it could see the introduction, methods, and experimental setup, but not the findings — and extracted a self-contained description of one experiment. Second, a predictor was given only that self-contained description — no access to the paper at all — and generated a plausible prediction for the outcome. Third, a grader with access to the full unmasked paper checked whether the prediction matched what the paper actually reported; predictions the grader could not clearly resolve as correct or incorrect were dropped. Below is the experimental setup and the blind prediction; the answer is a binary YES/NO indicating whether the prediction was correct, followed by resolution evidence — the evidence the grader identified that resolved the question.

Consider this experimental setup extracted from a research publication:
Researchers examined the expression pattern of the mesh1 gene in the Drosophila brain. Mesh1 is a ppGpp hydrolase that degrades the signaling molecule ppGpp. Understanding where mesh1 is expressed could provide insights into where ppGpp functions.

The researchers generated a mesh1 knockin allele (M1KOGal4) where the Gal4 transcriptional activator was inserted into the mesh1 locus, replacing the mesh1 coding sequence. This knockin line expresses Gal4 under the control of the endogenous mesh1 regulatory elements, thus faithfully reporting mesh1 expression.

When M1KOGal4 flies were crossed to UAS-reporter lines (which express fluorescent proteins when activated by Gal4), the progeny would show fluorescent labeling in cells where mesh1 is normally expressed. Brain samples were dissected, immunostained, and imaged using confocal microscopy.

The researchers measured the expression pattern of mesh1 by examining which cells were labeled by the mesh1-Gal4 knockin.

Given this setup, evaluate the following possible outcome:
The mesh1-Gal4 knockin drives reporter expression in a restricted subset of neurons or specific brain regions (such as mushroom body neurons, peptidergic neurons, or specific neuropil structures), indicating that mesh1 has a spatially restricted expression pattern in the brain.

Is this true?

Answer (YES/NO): YES